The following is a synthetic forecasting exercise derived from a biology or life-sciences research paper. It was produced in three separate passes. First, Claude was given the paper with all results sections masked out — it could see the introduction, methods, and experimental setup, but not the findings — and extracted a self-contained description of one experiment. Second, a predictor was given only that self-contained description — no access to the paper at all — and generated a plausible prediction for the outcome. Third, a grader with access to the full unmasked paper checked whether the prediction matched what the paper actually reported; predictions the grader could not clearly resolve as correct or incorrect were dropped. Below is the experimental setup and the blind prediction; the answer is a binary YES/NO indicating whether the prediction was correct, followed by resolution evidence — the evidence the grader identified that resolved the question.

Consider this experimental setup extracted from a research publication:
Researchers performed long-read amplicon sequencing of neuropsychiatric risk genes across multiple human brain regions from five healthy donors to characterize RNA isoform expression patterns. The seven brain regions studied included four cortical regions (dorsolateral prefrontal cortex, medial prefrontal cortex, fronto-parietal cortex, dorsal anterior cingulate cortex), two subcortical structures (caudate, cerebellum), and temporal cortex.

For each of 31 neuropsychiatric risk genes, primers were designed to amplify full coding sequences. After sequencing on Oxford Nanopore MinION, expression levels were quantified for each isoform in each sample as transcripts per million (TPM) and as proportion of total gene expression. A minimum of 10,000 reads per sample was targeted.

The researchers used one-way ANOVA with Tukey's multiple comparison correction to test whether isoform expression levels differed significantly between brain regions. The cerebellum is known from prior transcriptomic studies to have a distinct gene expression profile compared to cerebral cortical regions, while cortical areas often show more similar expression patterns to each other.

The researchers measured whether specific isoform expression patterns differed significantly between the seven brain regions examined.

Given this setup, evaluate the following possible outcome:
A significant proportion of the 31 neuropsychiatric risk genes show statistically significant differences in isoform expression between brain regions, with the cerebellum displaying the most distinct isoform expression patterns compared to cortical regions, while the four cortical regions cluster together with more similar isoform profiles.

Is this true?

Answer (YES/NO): YES